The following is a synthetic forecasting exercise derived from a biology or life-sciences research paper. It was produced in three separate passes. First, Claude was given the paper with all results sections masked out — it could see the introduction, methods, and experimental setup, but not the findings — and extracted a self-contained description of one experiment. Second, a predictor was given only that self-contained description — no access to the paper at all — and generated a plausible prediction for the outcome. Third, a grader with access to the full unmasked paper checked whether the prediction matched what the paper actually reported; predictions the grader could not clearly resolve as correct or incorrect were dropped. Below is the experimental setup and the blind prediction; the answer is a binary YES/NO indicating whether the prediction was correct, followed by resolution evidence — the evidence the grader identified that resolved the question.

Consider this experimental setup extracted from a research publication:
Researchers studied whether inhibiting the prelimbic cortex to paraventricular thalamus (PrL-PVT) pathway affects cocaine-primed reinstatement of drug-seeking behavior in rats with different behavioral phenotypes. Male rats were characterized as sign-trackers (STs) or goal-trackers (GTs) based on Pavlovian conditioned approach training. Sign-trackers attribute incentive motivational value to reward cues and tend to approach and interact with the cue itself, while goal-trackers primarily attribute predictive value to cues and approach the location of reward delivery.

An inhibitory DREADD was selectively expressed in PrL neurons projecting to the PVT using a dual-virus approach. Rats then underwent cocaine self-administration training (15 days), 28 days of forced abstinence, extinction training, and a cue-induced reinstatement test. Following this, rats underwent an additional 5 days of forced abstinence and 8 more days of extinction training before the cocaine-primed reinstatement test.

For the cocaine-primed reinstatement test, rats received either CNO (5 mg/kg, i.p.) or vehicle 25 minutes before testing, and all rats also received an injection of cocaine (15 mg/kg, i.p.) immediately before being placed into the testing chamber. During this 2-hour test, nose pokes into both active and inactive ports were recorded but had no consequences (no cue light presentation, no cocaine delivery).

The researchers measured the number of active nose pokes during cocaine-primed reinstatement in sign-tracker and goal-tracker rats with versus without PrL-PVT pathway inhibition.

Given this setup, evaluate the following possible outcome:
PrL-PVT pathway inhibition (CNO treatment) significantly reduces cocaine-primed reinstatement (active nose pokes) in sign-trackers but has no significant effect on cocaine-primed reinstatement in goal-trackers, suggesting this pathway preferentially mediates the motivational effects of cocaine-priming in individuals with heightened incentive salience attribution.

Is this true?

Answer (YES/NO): NO